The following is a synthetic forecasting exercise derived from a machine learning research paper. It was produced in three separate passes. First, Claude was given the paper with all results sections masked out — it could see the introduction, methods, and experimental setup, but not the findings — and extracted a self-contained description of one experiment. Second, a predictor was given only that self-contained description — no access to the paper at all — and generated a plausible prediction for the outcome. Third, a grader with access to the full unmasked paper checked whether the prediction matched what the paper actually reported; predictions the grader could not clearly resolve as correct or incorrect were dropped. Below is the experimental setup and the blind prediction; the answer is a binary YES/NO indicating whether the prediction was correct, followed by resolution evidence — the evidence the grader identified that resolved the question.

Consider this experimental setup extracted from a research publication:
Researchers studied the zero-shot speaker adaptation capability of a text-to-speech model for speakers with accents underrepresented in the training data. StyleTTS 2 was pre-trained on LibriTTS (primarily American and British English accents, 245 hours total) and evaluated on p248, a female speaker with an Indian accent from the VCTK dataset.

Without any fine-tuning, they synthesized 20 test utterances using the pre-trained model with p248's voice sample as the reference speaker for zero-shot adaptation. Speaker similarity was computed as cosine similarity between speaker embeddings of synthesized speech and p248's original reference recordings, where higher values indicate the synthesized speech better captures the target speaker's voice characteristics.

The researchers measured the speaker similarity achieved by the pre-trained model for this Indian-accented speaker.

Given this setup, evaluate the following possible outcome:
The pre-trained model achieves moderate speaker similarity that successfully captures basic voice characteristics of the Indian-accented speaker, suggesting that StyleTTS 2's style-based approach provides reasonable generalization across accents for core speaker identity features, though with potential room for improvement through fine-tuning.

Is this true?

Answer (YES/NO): NO